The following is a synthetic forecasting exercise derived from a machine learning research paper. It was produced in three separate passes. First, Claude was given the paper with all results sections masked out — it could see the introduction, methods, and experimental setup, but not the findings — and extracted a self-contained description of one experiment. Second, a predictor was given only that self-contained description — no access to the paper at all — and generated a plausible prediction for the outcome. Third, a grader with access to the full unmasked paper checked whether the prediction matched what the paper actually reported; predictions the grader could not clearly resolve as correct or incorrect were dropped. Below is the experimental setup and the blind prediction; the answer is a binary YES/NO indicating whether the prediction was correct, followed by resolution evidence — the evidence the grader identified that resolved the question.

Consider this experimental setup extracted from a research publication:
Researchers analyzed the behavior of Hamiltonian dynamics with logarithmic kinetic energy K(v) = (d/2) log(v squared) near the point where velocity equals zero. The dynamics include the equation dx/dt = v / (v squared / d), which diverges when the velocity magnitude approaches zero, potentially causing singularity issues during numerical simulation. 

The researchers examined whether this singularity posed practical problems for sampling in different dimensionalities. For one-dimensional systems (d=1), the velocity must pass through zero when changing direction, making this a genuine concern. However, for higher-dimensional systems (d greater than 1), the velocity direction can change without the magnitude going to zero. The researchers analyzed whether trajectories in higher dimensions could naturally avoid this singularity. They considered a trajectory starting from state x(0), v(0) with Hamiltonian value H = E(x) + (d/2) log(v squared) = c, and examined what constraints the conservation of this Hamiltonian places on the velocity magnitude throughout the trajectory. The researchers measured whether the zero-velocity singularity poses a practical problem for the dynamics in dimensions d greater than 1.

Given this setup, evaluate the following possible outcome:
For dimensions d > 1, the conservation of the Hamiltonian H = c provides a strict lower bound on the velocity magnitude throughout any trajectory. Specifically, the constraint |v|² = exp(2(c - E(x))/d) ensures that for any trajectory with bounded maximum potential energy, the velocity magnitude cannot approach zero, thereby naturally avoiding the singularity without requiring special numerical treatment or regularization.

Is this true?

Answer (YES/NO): YES